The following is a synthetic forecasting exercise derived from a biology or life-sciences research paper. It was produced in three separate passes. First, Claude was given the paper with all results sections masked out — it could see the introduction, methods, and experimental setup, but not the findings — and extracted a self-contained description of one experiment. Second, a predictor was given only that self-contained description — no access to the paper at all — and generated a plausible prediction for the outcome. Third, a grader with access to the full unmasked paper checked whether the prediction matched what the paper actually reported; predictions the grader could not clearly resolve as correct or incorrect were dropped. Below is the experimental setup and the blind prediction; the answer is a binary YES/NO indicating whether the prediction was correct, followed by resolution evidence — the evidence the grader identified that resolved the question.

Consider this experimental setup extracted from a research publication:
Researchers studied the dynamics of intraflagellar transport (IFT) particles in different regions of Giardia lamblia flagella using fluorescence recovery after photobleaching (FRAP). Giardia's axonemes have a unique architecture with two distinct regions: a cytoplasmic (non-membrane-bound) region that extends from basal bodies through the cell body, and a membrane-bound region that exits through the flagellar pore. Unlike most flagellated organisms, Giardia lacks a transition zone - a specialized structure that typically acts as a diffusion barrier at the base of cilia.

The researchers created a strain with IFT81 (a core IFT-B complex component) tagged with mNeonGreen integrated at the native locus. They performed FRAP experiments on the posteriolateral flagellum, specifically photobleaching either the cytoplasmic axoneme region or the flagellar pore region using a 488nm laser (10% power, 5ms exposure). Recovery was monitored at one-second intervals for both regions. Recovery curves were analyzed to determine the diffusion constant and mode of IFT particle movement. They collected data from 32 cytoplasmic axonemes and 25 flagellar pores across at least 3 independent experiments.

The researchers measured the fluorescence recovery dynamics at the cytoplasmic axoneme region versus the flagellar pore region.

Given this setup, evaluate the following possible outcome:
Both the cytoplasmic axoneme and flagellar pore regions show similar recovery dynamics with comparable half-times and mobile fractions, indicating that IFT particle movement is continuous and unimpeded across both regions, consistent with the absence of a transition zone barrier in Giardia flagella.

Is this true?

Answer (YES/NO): NO